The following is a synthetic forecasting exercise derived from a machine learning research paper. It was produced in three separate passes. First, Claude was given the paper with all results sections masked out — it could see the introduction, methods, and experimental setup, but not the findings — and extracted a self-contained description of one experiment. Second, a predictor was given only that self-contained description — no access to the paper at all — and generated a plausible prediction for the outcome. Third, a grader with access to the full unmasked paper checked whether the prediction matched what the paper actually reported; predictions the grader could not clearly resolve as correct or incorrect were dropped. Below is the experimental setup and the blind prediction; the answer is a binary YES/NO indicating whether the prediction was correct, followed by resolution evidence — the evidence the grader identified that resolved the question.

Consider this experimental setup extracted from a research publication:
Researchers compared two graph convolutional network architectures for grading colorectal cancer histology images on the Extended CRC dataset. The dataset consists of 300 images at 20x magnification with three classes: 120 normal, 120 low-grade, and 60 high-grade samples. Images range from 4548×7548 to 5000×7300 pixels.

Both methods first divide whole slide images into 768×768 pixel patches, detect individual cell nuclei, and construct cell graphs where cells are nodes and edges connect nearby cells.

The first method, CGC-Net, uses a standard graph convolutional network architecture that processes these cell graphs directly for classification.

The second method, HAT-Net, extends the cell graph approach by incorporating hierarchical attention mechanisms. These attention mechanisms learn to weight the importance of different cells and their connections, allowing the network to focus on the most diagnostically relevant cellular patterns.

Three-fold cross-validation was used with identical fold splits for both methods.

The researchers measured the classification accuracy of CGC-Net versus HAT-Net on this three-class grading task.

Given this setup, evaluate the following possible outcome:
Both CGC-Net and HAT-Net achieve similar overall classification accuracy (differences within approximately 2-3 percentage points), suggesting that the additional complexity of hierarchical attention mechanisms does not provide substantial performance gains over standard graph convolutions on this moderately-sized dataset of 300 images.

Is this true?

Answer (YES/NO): YES